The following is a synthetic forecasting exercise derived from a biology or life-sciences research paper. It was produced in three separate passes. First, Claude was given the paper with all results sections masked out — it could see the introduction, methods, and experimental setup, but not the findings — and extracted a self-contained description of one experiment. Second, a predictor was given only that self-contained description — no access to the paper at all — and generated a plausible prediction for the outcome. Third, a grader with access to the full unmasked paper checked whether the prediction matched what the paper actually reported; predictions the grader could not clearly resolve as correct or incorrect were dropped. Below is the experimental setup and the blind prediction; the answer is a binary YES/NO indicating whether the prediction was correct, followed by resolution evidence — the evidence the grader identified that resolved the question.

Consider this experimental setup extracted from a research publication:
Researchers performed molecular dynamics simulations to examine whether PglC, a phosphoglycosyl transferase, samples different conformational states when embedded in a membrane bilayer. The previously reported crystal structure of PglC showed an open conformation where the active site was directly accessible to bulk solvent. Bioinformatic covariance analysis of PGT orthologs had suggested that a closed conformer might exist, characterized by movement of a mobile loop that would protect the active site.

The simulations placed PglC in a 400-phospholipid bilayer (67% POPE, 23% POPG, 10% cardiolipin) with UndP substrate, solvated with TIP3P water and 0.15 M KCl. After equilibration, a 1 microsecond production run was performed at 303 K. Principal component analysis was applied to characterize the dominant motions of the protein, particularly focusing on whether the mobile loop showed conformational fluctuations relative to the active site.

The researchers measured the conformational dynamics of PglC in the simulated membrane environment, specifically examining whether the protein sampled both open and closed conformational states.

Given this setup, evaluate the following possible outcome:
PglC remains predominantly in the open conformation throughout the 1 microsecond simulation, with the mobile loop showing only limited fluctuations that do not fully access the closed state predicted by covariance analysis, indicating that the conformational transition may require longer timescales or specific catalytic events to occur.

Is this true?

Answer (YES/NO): NO